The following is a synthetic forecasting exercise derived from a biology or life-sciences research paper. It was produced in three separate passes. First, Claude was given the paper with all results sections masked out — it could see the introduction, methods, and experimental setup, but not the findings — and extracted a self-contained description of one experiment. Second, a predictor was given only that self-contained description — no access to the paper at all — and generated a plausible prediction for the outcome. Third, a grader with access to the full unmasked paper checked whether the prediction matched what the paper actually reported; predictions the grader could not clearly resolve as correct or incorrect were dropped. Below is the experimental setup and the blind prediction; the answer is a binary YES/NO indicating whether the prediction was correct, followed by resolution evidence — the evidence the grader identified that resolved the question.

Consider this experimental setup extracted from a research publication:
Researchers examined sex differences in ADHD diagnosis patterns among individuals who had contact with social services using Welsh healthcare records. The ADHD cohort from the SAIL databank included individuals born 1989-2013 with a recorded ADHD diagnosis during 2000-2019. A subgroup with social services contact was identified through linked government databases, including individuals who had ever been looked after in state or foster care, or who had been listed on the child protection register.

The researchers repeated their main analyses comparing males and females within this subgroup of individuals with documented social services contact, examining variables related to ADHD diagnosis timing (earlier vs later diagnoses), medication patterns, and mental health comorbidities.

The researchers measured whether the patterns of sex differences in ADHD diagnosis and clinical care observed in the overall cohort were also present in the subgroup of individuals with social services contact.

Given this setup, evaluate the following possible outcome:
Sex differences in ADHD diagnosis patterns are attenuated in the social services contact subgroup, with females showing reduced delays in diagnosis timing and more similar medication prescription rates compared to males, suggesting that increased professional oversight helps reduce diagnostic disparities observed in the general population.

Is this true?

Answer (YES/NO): NO